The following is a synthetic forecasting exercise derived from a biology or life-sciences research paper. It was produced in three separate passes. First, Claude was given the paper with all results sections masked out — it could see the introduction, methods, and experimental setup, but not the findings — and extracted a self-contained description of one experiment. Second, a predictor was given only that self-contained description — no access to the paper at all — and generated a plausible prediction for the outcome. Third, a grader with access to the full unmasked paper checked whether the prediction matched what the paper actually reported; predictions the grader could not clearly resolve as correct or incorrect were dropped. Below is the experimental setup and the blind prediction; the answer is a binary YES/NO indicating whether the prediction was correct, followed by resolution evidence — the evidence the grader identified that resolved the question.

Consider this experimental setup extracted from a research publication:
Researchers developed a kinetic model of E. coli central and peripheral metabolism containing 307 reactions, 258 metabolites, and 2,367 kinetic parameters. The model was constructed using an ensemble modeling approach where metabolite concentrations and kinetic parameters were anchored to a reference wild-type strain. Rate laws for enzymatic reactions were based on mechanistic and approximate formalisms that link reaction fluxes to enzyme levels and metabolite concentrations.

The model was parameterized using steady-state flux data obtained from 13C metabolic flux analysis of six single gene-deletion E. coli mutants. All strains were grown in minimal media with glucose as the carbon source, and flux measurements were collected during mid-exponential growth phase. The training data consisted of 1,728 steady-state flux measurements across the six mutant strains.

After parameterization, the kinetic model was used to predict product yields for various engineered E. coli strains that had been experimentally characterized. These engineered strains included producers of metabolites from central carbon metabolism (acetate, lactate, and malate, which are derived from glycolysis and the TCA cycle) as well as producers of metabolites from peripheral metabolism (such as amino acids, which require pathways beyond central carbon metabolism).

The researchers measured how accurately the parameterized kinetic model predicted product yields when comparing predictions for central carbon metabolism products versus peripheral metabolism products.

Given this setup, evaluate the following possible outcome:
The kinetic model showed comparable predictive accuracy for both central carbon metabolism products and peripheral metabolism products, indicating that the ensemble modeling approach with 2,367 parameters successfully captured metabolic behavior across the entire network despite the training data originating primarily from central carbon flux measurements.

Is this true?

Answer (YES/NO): NO